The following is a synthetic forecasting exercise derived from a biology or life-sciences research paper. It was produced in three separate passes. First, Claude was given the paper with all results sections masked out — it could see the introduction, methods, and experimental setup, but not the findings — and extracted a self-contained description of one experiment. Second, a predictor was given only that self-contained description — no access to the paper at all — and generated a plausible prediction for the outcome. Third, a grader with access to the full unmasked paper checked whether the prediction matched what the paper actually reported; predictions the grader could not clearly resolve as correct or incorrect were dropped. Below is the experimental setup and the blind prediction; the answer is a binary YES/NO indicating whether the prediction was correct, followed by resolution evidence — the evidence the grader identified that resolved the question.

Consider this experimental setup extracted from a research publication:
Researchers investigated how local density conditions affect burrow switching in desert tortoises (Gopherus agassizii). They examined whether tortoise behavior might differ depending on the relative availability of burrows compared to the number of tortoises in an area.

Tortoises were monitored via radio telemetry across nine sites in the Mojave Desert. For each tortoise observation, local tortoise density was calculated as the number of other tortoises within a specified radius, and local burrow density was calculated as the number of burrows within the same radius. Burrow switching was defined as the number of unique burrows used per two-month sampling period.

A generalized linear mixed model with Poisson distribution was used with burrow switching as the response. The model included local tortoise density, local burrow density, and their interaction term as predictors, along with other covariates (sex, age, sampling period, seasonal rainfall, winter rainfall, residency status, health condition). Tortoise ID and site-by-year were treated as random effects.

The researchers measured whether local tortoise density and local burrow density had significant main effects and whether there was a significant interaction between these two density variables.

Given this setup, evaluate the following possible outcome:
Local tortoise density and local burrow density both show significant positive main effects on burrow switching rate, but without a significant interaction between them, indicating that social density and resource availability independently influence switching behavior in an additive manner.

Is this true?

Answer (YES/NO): NO